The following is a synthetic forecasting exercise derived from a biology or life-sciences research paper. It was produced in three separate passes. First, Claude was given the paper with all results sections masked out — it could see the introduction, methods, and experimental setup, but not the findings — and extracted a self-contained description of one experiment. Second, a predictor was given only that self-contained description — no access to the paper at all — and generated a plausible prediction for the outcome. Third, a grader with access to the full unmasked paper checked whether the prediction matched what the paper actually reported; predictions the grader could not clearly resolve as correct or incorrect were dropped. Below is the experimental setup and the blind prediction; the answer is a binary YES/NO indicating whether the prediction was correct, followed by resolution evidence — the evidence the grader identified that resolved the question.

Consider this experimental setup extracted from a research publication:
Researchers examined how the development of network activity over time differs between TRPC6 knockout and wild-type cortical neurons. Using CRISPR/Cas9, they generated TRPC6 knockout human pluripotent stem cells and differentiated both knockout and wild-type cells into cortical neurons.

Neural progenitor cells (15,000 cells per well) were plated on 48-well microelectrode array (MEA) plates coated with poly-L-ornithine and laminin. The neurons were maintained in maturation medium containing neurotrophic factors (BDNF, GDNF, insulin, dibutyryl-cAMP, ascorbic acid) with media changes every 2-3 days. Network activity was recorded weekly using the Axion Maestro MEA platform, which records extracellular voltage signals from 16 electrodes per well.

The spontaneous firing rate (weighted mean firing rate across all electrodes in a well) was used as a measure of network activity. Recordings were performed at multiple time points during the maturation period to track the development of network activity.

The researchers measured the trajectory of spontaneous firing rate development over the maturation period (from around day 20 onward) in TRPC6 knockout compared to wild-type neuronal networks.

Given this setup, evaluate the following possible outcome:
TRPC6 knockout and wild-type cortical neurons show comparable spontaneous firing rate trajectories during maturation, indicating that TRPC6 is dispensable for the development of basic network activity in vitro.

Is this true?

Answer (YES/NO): NO